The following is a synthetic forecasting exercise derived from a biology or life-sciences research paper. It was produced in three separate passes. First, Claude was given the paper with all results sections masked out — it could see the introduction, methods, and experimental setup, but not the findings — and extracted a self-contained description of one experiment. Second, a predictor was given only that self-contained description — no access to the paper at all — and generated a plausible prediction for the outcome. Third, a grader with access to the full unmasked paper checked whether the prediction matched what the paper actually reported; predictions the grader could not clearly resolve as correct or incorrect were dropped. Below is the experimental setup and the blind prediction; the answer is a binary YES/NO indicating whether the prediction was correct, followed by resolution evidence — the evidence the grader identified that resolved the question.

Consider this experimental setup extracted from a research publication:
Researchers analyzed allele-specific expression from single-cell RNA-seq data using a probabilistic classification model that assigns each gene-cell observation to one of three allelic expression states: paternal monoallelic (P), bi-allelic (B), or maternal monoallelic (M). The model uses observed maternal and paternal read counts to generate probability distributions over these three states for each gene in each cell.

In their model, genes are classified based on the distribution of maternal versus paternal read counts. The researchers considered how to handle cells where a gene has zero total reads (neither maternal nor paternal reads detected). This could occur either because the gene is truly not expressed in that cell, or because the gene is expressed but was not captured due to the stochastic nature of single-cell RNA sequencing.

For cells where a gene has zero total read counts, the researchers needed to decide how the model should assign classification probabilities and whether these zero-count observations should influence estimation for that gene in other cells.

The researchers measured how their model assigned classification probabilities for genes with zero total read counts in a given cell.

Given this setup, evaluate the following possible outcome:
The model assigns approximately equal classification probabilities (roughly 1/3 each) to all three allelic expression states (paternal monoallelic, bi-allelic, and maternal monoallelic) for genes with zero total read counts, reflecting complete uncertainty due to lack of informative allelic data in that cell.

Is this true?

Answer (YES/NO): NO